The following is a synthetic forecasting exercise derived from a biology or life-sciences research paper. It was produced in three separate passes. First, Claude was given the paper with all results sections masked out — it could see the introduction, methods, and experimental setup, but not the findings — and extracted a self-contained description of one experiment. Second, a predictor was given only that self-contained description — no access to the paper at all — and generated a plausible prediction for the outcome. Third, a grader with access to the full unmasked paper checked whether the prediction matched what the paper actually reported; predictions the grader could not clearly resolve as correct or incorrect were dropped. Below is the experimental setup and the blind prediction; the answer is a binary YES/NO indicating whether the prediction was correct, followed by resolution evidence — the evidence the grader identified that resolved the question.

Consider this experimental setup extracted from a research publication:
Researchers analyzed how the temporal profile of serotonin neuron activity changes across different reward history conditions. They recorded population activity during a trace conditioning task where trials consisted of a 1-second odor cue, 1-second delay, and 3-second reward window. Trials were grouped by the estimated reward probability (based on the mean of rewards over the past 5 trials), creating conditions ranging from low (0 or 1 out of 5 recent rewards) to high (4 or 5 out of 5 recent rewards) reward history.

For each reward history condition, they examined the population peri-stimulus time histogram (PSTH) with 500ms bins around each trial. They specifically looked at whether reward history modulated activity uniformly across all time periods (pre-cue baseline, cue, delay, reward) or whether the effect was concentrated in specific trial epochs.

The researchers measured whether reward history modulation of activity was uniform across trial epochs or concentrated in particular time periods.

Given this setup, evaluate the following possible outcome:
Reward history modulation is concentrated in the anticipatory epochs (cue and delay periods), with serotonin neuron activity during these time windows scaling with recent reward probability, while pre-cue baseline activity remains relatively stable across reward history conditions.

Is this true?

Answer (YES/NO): NO